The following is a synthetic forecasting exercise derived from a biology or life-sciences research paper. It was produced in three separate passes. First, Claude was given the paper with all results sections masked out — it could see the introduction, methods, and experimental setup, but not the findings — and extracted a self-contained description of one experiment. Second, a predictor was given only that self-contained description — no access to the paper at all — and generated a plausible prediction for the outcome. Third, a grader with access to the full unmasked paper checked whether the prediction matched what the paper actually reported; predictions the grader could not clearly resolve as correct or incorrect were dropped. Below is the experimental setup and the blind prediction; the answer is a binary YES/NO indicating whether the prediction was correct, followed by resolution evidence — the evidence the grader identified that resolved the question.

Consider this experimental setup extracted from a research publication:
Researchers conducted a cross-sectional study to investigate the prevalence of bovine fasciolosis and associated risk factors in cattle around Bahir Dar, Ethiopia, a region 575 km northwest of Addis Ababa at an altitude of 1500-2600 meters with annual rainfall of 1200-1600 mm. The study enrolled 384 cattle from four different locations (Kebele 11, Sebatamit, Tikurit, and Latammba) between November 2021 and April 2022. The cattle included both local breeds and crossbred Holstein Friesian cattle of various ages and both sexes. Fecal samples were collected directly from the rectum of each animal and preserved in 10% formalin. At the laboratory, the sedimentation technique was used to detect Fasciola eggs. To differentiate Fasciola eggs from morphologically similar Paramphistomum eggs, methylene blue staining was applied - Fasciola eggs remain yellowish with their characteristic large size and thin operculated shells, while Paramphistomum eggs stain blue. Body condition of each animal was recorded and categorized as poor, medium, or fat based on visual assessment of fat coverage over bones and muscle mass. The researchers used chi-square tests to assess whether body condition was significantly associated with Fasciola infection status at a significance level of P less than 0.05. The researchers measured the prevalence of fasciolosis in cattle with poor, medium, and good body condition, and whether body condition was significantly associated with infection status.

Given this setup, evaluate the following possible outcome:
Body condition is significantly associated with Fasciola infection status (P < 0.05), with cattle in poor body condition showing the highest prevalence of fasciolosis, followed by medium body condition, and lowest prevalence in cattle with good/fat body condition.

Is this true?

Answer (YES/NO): YES